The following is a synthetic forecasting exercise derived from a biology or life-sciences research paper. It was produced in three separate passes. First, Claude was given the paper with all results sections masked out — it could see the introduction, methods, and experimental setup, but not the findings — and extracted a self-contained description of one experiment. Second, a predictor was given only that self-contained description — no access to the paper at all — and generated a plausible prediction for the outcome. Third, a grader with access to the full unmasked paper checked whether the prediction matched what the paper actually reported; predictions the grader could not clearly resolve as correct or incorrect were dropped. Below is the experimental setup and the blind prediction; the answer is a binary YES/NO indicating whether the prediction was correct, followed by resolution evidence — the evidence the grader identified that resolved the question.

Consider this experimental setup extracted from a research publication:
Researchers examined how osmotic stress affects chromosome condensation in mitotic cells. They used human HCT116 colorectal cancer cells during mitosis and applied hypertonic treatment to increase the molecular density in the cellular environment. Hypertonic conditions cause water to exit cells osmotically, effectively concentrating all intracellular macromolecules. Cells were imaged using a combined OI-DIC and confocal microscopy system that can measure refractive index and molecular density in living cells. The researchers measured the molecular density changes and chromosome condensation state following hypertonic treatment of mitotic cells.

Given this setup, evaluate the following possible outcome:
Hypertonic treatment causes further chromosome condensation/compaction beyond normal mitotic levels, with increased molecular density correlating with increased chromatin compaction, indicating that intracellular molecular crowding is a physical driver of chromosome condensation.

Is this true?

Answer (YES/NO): YES